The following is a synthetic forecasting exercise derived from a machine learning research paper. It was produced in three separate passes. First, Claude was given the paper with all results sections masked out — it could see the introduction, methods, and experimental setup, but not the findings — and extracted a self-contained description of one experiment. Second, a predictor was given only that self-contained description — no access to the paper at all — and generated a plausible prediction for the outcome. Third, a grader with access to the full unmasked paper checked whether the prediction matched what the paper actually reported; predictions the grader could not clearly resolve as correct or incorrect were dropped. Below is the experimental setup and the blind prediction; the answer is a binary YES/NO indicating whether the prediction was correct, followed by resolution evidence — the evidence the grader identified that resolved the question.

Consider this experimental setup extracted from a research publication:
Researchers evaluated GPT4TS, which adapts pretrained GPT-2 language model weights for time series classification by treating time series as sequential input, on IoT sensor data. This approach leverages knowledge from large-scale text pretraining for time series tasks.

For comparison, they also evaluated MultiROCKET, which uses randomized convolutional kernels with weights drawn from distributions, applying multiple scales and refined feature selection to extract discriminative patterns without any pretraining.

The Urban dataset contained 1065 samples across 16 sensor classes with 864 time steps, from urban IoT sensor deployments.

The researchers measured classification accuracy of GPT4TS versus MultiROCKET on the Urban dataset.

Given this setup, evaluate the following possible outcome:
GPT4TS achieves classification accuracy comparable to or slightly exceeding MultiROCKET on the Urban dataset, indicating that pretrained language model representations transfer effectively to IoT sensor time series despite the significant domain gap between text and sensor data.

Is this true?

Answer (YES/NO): NO